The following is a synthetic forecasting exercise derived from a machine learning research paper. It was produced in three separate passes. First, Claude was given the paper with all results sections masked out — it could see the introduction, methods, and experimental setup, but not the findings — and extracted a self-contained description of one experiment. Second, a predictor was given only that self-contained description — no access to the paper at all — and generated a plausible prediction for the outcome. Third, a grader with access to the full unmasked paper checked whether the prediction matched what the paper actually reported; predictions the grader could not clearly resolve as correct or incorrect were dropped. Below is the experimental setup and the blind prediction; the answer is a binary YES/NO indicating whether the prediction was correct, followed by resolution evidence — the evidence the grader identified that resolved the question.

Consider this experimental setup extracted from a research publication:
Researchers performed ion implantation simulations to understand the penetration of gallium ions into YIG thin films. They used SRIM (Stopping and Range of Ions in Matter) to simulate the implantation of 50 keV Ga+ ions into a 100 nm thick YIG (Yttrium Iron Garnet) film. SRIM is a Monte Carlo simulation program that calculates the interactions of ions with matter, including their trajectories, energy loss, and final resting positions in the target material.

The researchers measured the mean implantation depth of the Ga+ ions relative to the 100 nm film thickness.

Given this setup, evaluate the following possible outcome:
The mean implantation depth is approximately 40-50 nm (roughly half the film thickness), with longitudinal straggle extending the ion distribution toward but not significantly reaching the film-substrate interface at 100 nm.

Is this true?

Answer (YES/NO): NO